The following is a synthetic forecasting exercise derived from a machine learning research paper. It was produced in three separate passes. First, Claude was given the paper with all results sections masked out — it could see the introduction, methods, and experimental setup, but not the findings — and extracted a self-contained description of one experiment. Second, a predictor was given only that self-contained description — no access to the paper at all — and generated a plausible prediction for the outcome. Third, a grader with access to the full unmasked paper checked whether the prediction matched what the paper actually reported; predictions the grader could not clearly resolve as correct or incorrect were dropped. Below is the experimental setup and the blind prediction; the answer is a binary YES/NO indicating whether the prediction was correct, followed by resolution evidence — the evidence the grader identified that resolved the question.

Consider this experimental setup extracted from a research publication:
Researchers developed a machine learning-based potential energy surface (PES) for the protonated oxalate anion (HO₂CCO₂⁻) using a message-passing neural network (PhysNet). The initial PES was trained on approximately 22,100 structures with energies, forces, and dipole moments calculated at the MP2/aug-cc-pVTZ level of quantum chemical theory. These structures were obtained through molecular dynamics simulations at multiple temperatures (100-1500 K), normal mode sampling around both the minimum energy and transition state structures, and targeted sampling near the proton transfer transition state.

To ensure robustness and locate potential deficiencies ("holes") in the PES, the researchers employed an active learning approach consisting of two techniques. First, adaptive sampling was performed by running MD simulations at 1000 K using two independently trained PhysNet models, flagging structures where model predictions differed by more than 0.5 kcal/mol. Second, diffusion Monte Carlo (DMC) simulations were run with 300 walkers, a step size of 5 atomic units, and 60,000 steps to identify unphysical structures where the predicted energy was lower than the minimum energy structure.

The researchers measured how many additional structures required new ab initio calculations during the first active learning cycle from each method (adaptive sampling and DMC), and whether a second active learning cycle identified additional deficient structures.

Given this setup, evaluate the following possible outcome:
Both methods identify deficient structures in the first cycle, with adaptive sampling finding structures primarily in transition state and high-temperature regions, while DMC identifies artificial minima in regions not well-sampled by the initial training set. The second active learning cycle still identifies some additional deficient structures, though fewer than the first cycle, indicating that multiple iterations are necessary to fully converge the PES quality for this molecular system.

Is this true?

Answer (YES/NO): NO